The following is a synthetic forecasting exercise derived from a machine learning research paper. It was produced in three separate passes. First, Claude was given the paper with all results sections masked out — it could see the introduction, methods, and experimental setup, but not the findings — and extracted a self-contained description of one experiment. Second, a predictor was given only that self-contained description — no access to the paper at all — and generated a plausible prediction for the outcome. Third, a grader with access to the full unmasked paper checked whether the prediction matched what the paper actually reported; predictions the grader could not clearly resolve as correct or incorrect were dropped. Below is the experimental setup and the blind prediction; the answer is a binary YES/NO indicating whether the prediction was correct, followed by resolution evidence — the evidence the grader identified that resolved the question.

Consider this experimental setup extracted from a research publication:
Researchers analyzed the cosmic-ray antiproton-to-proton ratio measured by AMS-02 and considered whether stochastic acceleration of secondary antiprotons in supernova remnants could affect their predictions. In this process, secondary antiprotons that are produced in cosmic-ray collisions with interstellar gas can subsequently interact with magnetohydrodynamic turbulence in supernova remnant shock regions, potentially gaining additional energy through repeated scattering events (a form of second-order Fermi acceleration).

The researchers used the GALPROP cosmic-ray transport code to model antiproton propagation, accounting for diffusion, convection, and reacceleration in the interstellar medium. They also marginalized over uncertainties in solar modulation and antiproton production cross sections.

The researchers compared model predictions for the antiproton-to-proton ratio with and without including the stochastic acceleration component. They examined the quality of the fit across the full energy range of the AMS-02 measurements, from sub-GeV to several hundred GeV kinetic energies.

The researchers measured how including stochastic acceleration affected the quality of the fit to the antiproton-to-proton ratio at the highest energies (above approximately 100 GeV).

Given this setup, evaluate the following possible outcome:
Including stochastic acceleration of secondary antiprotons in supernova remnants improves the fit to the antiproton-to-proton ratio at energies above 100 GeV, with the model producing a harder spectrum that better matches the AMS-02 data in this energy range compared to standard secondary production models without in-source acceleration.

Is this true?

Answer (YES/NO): YES